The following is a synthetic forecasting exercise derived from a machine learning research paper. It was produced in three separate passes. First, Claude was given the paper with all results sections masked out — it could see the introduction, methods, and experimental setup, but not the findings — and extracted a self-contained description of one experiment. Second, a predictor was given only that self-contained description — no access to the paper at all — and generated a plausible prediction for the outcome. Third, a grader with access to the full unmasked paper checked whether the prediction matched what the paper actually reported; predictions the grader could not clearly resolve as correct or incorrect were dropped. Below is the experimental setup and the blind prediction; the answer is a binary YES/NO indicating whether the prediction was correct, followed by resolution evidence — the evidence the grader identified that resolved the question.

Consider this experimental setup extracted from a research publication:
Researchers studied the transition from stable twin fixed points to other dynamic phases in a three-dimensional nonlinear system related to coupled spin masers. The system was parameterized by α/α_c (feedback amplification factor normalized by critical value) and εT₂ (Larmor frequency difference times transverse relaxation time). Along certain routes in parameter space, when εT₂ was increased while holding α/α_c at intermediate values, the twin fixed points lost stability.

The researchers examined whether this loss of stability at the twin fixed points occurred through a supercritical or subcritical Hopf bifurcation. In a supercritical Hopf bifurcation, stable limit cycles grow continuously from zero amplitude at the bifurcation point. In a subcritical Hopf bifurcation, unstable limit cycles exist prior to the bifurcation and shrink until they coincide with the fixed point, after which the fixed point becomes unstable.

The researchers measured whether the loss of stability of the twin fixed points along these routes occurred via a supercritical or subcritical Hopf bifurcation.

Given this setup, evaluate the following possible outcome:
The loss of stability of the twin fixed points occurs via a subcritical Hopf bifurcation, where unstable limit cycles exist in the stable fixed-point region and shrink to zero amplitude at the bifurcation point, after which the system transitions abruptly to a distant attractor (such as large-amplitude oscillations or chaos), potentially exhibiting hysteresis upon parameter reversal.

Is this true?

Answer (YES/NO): YES